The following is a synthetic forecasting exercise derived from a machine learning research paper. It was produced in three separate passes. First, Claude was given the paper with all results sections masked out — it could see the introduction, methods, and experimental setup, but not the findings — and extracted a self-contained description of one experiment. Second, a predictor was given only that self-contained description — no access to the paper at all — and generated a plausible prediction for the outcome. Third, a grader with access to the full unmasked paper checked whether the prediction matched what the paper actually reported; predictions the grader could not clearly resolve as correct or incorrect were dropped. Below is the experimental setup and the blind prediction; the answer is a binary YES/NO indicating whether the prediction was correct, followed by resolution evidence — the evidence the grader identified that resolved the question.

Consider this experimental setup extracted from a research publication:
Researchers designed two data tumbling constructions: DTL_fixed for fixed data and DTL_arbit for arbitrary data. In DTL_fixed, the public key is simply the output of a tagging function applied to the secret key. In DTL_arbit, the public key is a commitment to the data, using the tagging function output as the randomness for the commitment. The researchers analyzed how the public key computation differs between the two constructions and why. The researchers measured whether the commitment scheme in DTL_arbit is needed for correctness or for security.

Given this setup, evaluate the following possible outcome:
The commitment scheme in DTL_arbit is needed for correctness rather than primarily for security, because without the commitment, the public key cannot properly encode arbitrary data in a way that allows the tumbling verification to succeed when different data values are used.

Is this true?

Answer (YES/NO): NO